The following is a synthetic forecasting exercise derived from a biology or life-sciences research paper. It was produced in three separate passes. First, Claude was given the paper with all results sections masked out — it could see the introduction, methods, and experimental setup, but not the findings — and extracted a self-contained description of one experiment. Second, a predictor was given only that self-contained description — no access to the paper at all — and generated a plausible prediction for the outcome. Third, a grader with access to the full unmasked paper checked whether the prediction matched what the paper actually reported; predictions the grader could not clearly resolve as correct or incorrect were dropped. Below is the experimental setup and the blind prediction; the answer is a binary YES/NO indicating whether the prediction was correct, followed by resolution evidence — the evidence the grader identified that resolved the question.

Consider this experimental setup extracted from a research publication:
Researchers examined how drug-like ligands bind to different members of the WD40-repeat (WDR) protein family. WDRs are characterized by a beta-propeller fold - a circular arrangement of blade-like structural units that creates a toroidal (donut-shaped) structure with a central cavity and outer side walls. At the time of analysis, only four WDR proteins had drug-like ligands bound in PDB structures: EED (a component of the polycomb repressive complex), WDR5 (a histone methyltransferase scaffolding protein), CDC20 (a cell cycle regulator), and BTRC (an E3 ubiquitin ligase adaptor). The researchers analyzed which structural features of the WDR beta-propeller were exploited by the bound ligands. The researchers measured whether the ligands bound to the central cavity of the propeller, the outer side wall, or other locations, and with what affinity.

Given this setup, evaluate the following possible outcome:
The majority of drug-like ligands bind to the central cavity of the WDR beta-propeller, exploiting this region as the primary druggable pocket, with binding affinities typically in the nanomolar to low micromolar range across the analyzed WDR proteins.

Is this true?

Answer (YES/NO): YES